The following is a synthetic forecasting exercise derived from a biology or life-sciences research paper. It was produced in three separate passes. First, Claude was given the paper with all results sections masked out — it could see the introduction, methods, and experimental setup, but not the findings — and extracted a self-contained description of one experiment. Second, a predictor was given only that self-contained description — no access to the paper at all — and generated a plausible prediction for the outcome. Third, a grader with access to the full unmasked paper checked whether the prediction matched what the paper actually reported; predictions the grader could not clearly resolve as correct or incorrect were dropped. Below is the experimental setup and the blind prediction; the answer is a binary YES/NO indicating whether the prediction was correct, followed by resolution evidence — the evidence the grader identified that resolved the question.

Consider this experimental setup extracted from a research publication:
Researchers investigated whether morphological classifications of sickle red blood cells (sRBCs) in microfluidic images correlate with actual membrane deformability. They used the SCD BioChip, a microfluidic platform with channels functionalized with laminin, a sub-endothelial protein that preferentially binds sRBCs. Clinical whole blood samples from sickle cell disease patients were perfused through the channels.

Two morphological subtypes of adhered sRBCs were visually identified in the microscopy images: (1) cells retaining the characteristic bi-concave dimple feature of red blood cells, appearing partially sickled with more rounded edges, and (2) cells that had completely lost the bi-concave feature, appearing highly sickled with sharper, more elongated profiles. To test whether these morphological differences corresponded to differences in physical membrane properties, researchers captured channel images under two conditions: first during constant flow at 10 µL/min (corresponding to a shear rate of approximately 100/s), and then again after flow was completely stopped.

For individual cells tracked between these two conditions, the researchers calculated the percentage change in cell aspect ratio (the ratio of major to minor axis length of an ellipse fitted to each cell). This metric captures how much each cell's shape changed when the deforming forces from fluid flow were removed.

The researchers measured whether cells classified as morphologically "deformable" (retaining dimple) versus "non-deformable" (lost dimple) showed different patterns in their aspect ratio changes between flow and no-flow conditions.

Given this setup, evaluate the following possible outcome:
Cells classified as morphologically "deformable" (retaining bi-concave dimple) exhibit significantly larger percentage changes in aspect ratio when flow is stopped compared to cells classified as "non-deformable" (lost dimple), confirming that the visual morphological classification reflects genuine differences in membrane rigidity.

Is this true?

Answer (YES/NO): YES